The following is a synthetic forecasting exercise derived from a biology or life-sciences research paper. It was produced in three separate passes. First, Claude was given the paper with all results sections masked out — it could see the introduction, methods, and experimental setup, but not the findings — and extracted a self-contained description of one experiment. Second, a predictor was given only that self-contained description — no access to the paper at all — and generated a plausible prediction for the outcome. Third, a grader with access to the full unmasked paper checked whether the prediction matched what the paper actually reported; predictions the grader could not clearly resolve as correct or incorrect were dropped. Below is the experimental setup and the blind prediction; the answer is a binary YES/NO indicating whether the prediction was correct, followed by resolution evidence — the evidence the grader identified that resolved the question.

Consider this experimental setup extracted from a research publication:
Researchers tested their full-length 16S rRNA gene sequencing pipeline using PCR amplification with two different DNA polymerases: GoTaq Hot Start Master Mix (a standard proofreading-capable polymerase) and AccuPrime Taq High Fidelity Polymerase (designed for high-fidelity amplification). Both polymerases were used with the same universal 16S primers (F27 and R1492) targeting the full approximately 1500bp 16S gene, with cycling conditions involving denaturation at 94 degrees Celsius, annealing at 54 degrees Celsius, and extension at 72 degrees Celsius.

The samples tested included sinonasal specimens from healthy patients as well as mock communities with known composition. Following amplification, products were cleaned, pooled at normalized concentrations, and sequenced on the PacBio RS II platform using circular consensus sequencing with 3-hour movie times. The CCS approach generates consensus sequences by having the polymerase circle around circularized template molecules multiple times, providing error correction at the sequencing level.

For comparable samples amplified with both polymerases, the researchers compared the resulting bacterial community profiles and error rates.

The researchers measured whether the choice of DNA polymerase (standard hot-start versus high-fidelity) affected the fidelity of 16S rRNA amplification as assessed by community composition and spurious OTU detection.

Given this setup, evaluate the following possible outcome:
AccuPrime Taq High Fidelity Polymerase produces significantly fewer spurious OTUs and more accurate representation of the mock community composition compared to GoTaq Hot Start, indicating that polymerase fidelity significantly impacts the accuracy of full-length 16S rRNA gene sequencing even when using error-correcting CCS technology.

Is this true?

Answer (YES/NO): NO